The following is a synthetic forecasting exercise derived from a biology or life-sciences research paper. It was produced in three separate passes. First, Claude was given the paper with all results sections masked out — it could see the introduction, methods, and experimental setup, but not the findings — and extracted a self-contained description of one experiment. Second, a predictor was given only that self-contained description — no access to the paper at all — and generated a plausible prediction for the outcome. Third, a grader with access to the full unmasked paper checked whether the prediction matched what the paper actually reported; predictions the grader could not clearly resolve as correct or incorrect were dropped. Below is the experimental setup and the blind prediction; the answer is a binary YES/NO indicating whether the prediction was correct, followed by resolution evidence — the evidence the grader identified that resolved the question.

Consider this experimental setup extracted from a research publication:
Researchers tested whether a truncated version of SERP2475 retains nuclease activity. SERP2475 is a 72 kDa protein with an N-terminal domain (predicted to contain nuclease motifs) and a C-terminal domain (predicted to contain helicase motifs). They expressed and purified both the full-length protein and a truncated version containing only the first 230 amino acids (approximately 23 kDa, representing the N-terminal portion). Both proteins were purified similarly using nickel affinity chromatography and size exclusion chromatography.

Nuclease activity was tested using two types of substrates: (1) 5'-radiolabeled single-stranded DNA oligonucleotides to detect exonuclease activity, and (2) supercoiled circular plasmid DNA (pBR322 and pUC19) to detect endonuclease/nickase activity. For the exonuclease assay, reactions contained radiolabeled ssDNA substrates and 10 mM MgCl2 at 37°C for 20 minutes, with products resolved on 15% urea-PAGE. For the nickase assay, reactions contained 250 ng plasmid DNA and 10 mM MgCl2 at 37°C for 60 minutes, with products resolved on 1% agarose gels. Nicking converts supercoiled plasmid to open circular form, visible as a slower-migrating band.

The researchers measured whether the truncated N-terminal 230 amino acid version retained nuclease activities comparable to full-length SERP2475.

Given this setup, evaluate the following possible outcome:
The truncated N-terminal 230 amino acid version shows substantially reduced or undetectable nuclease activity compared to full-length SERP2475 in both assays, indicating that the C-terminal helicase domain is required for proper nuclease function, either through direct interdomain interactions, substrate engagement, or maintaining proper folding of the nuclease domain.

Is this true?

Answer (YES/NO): NO